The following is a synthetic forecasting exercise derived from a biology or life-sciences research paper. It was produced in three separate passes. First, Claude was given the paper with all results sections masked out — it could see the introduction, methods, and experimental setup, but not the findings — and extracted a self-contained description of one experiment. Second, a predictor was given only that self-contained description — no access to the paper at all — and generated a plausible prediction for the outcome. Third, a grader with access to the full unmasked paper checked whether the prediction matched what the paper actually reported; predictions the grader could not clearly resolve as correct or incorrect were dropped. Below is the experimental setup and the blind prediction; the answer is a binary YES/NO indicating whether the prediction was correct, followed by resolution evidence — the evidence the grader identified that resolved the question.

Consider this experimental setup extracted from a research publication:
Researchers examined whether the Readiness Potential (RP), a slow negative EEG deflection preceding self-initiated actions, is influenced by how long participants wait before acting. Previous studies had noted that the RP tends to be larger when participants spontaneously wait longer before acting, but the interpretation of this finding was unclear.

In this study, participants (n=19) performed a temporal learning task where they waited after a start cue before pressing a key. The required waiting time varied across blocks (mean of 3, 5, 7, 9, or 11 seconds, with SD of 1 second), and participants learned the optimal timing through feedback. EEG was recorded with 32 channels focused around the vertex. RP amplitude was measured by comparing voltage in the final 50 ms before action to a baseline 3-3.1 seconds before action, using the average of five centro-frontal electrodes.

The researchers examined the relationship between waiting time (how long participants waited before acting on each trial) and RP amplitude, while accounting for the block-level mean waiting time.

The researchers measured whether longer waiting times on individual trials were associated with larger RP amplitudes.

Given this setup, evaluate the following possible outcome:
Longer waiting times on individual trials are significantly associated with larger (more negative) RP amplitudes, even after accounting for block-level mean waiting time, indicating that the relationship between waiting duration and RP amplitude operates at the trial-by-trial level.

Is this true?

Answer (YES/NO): NO